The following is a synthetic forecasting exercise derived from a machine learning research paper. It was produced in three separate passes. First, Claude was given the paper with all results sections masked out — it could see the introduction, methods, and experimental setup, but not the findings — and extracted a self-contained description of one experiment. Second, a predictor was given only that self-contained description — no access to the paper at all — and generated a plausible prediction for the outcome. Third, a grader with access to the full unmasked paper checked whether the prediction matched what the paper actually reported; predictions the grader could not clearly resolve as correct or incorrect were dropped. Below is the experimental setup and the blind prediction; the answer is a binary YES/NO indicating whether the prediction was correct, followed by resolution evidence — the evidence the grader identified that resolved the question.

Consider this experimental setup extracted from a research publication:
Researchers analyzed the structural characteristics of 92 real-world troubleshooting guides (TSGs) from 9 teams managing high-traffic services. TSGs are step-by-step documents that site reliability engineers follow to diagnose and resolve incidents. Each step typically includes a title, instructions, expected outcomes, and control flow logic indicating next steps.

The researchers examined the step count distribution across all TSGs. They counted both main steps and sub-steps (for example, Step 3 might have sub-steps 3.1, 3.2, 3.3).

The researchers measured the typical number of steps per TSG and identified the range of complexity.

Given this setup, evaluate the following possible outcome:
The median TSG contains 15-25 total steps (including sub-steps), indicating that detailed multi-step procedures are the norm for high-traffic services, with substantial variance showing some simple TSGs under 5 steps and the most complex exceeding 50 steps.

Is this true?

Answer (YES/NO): NO